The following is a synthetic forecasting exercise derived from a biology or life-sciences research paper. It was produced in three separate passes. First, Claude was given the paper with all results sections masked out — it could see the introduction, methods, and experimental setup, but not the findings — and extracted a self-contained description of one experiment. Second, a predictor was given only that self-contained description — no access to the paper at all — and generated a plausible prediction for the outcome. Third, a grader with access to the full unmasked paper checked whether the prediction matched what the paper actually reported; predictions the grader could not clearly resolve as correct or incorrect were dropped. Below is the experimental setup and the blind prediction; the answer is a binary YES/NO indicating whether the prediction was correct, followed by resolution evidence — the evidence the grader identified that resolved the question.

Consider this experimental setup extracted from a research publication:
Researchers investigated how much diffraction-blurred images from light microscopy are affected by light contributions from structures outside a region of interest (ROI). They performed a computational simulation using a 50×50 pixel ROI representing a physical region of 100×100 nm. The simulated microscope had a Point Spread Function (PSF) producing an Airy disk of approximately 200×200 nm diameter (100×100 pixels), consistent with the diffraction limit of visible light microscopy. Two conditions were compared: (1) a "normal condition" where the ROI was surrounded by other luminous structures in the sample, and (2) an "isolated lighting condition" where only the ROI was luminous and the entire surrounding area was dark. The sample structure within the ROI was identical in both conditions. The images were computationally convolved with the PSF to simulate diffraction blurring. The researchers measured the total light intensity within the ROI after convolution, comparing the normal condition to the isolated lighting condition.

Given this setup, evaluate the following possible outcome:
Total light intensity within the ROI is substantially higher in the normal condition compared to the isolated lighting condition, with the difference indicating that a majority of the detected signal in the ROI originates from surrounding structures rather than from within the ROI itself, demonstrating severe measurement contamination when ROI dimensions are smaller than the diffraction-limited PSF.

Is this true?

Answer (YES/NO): YES